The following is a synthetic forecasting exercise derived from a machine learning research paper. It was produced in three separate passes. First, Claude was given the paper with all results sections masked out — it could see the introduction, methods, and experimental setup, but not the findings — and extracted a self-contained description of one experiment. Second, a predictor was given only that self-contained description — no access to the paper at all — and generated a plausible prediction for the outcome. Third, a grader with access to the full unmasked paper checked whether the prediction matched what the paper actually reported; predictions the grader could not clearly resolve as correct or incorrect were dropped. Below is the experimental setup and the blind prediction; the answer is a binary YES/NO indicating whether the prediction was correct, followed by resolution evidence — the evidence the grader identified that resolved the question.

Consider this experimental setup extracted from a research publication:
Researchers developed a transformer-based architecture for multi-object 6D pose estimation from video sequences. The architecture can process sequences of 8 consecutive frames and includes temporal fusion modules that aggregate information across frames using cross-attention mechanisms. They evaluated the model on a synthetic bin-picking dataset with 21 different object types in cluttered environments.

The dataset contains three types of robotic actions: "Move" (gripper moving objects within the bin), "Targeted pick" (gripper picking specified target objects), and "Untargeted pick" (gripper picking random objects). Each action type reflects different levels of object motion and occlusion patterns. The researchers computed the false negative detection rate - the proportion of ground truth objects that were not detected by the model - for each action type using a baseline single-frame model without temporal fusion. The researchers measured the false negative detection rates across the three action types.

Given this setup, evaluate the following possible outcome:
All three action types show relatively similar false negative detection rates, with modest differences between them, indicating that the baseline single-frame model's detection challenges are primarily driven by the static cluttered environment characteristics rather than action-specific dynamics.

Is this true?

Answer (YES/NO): NO